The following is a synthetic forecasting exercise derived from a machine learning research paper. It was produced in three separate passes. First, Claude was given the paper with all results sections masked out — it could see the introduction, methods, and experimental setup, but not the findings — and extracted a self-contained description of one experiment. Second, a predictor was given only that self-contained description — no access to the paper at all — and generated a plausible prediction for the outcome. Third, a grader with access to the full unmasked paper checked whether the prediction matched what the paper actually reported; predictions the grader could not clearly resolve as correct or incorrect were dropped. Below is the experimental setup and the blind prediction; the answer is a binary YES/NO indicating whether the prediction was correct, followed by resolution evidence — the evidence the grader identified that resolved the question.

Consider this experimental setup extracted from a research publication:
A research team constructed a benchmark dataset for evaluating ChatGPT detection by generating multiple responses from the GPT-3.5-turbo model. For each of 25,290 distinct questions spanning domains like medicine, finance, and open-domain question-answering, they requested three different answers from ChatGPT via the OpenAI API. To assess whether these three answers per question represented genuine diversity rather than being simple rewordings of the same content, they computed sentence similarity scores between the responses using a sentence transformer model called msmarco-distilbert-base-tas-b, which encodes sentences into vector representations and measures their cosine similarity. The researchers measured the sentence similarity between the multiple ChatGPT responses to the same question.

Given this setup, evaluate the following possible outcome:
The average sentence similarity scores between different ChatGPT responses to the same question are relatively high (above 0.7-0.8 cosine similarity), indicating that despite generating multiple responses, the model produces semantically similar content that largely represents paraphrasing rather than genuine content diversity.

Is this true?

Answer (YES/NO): NO